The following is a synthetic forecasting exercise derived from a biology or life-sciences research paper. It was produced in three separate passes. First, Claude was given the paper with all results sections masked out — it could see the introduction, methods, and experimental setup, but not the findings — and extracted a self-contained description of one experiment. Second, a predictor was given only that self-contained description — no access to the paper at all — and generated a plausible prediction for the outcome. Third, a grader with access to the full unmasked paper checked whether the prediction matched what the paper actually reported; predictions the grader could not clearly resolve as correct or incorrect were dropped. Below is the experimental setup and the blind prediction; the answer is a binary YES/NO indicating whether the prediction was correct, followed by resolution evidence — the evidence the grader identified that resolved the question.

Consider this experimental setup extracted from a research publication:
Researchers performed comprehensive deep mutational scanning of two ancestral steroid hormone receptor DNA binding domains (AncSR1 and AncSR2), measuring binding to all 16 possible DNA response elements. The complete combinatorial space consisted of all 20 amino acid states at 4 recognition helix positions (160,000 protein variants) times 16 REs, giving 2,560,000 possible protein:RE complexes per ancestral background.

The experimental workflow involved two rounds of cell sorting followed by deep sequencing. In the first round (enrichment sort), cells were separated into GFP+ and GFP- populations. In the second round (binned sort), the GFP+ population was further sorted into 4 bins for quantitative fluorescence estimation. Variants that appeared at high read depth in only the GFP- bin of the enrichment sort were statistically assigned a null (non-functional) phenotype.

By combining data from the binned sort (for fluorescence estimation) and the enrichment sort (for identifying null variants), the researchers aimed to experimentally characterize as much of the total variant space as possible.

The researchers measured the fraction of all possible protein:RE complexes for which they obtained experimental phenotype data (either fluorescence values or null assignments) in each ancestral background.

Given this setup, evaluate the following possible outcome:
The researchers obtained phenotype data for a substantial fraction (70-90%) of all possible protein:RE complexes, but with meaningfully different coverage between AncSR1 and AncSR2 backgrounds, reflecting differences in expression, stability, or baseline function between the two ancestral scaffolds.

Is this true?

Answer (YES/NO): NO